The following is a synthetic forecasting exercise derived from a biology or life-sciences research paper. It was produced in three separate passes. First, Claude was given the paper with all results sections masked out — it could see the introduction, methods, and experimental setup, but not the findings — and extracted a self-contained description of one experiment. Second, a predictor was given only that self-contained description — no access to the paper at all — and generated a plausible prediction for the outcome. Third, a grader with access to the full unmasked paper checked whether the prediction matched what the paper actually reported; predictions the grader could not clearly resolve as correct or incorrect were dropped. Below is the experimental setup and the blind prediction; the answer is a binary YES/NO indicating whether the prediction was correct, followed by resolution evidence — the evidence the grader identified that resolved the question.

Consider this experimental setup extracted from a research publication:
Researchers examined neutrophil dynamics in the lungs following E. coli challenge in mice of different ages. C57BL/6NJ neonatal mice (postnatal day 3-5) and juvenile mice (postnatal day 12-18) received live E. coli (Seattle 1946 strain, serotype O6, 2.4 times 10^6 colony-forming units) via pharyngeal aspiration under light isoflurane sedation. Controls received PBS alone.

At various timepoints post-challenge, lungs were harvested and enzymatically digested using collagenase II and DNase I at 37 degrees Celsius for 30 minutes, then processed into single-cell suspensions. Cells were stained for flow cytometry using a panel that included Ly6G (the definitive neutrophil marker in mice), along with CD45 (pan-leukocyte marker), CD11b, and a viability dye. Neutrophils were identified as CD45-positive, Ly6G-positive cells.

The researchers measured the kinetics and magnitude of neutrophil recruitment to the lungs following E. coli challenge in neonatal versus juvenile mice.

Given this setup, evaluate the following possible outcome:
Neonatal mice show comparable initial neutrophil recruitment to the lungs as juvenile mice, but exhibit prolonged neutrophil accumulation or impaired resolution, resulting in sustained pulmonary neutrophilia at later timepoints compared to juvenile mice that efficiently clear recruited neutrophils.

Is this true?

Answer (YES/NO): YES